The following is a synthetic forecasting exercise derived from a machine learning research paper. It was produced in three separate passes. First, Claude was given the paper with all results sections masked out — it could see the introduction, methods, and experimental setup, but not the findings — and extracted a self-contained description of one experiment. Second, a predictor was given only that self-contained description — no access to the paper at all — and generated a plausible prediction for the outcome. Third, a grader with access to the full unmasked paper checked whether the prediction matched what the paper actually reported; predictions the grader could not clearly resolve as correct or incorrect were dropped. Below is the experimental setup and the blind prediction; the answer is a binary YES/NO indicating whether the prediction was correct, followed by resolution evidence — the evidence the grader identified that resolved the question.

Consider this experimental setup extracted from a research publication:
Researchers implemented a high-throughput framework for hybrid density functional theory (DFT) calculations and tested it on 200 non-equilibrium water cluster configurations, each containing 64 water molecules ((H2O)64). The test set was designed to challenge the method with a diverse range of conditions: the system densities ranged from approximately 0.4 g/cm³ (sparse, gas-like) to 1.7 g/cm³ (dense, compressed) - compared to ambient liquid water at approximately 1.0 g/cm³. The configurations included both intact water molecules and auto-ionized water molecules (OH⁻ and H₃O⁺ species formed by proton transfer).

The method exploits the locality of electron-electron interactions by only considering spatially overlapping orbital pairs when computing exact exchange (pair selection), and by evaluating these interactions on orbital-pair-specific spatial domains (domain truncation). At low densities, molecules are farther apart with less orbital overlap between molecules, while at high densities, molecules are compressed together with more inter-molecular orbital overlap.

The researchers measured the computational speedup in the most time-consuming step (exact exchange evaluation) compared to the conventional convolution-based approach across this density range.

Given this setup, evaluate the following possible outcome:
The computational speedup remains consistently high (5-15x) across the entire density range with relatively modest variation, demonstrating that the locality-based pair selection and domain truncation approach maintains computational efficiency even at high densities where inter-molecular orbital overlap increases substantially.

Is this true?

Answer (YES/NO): NO